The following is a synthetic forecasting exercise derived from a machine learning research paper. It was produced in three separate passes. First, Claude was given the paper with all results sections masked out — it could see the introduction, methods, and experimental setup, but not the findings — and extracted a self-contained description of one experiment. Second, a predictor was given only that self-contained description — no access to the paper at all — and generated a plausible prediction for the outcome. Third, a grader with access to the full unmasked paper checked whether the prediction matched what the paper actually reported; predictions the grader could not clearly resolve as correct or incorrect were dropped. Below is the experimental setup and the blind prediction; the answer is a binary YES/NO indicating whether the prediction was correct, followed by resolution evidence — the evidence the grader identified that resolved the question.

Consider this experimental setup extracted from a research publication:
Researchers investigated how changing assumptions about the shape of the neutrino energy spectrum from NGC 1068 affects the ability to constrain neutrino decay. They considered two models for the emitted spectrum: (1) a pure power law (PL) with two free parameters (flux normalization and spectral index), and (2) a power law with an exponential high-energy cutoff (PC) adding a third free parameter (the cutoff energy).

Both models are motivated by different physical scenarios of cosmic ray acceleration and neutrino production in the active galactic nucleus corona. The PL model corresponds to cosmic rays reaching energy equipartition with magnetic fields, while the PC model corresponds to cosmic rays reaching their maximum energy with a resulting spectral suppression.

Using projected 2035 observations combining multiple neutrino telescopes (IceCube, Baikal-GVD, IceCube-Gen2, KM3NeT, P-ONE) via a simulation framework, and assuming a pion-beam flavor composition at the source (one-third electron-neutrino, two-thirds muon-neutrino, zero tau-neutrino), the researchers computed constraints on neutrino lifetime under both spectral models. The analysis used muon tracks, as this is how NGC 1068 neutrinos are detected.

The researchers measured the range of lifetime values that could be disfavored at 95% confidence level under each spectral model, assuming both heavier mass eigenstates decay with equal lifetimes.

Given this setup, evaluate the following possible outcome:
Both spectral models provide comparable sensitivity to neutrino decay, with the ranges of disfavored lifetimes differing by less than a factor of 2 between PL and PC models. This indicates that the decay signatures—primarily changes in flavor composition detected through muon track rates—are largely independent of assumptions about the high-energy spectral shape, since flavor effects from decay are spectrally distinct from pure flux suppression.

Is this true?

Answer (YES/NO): NO